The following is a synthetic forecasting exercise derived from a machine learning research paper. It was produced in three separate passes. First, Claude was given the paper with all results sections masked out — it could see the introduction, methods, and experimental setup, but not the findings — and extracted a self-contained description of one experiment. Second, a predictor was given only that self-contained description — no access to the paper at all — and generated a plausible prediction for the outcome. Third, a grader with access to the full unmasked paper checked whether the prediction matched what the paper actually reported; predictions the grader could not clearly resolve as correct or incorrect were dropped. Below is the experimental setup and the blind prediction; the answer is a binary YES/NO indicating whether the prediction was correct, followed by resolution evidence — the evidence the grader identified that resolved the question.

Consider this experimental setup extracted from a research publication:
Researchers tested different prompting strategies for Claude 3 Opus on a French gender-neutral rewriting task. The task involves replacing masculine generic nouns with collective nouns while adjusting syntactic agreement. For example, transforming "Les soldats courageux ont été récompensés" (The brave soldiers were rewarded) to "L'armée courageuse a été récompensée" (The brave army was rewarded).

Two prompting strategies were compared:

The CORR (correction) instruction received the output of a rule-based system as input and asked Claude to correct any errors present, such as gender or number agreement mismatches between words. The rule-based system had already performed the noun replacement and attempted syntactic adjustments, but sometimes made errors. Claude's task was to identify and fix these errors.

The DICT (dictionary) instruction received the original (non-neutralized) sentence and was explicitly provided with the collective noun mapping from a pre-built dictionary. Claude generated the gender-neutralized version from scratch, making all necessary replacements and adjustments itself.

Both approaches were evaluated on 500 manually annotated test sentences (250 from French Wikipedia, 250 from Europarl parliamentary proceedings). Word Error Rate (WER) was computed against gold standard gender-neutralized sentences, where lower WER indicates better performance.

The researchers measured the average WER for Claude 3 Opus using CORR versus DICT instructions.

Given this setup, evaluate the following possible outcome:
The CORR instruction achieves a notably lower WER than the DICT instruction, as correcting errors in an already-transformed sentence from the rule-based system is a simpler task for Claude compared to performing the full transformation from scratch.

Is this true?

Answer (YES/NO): NO